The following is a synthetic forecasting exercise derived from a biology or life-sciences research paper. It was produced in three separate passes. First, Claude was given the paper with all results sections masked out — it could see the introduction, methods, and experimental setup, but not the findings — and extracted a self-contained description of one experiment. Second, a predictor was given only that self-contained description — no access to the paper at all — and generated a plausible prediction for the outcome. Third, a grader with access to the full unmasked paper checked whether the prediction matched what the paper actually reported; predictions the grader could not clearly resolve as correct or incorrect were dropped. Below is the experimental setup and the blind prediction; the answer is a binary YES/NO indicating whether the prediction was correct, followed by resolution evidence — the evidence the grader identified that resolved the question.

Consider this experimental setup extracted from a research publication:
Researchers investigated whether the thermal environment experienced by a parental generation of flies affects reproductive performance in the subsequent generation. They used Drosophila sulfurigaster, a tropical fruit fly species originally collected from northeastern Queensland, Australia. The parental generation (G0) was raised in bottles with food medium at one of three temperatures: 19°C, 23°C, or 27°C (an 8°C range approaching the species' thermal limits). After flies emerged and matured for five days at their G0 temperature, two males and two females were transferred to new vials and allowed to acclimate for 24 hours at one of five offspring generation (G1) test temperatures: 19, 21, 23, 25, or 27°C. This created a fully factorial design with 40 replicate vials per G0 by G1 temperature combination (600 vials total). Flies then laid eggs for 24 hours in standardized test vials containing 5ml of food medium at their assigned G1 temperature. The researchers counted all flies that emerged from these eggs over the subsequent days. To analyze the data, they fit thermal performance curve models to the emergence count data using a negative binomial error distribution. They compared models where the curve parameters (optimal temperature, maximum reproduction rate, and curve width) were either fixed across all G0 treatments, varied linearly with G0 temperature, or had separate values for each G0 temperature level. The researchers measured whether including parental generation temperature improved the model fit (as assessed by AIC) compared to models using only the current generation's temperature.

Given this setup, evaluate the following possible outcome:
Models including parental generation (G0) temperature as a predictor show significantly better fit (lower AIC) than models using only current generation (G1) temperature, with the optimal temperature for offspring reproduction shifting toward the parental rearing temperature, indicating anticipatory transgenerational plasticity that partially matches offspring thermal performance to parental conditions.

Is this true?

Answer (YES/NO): NO